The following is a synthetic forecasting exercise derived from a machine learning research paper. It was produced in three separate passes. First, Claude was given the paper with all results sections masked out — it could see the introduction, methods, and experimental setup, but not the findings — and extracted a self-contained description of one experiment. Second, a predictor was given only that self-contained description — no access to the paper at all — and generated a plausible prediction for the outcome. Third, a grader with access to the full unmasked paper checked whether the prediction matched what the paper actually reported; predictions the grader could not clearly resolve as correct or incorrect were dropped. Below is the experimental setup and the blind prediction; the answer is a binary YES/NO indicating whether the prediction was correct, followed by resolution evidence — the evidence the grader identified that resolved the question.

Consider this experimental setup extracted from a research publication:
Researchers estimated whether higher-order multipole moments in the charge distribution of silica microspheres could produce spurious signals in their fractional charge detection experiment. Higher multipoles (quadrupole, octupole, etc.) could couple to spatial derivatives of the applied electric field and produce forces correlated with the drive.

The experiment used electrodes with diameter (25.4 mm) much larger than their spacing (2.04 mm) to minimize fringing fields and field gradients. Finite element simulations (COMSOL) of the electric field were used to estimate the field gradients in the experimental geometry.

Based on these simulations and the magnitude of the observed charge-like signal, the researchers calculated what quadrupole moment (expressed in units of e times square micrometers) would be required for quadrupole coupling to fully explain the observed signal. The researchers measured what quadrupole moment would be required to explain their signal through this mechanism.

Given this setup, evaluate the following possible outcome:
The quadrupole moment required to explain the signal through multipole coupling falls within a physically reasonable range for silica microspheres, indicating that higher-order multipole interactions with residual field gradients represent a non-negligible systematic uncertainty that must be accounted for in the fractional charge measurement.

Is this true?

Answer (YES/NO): NO